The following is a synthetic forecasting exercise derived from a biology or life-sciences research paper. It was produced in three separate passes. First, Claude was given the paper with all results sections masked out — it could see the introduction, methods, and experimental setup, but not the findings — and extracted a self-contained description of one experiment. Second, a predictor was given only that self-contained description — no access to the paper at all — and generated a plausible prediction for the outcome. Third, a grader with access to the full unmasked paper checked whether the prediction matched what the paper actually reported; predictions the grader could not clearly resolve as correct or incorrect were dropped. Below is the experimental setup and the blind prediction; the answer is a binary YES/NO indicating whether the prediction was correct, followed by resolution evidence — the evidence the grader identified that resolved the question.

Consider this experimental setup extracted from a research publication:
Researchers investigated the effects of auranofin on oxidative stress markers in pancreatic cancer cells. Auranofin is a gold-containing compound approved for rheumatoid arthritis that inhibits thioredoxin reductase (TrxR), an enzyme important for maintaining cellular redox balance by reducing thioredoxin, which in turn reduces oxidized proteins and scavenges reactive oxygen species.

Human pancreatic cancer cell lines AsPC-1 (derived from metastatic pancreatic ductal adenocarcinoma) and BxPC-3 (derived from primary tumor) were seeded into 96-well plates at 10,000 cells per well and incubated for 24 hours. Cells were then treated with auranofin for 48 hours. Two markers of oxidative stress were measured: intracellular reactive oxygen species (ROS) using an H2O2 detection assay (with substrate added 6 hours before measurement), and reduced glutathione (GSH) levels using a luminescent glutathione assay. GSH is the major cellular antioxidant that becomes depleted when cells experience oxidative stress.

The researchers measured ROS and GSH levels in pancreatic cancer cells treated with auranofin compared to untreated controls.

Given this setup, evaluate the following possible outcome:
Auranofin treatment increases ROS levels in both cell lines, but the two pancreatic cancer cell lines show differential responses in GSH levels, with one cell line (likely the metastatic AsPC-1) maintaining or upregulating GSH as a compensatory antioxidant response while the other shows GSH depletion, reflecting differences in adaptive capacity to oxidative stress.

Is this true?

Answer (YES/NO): NO